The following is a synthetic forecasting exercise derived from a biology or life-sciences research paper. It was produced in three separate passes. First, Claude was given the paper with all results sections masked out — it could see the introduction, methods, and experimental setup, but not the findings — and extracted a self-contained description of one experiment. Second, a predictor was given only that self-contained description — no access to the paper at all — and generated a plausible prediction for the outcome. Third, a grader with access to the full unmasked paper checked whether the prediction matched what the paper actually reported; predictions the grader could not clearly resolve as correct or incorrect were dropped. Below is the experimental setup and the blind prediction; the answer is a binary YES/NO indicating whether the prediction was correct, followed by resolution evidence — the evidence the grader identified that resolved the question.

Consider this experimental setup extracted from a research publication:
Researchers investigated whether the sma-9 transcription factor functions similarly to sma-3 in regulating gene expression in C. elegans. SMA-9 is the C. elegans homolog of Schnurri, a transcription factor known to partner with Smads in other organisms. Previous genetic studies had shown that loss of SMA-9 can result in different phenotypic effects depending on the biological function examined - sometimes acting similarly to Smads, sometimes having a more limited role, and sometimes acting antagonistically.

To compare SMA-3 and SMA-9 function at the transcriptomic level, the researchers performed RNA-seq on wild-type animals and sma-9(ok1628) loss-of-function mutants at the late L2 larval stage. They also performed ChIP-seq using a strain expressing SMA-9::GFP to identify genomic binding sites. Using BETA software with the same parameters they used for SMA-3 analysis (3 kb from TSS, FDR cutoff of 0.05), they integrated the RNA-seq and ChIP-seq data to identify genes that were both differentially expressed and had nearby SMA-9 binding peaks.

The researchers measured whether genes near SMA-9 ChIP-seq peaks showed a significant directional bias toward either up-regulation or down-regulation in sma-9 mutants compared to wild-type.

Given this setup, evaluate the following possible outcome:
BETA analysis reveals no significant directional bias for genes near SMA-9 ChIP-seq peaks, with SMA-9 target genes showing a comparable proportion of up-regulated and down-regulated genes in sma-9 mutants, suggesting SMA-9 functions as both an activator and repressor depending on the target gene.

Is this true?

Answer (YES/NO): YES